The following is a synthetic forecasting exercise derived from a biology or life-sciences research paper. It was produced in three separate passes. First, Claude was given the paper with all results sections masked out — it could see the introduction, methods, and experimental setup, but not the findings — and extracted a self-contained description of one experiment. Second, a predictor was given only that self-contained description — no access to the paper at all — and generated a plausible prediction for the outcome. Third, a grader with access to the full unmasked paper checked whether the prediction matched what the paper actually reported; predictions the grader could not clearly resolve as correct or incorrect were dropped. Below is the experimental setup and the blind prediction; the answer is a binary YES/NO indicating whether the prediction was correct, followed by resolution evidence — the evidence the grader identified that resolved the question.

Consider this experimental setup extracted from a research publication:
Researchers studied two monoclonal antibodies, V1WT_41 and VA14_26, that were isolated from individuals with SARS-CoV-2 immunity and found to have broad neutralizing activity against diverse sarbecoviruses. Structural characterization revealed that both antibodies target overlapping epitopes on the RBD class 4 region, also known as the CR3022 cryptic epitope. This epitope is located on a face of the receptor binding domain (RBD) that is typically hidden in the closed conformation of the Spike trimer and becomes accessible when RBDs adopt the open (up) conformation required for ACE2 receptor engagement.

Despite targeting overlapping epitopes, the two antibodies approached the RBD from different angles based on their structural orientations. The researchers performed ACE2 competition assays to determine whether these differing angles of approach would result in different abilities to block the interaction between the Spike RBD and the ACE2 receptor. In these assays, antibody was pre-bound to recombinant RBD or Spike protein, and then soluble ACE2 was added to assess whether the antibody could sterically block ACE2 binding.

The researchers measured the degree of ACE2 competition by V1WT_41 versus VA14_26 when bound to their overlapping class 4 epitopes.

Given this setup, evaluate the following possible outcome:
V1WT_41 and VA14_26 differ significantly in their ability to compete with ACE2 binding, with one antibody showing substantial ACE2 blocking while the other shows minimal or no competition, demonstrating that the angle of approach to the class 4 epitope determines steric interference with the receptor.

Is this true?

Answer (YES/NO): NO